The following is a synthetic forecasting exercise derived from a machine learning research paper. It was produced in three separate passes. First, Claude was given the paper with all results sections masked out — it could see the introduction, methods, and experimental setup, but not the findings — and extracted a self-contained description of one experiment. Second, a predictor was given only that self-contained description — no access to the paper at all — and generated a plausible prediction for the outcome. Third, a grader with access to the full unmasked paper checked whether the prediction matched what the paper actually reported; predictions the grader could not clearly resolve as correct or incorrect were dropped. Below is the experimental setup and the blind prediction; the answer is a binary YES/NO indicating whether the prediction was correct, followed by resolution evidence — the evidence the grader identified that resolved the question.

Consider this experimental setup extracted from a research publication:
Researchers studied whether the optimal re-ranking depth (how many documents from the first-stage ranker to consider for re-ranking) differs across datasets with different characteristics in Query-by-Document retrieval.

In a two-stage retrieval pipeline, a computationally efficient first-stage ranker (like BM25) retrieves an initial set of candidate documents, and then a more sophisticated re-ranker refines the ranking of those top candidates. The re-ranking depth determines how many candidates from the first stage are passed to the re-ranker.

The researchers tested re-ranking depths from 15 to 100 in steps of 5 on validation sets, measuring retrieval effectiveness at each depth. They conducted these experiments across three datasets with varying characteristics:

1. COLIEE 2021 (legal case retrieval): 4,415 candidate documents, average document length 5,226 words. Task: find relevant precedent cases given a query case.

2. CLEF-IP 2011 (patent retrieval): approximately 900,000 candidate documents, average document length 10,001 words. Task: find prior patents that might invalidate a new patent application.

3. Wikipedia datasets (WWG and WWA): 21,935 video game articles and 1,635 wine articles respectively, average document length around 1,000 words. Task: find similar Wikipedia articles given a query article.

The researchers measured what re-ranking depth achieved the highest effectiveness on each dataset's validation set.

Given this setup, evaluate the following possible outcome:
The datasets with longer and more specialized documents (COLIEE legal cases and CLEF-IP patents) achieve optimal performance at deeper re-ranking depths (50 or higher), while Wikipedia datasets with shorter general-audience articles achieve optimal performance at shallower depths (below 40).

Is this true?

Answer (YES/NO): NO